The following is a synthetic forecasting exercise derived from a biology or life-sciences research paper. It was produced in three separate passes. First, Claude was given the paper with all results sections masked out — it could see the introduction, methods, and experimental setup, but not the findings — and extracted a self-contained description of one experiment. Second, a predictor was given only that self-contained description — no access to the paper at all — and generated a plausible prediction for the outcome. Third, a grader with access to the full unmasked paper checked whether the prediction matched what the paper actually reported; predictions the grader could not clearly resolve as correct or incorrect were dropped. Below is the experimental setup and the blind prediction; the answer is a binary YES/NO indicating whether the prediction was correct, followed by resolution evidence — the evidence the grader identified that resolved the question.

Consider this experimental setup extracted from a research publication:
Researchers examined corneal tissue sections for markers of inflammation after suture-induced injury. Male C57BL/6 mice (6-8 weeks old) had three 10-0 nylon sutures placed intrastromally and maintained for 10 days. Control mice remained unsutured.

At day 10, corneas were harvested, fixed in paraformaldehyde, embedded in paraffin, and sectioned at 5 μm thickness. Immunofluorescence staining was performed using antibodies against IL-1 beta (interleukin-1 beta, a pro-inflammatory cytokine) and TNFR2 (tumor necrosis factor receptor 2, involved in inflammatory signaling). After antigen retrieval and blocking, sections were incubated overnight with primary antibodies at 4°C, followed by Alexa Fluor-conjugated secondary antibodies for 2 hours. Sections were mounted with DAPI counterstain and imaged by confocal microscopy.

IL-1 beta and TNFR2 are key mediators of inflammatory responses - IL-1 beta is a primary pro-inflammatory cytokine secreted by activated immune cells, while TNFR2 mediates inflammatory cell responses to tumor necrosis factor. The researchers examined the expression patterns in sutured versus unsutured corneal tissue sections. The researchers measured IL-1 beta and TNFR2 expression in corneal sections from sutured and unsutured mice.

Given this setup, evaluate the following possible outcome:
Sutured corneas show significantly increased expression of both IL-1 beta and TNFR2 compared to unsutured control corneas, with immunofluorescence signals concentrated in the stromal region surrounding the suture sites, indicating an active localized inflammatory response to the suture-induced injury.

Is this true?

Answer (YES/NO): NO